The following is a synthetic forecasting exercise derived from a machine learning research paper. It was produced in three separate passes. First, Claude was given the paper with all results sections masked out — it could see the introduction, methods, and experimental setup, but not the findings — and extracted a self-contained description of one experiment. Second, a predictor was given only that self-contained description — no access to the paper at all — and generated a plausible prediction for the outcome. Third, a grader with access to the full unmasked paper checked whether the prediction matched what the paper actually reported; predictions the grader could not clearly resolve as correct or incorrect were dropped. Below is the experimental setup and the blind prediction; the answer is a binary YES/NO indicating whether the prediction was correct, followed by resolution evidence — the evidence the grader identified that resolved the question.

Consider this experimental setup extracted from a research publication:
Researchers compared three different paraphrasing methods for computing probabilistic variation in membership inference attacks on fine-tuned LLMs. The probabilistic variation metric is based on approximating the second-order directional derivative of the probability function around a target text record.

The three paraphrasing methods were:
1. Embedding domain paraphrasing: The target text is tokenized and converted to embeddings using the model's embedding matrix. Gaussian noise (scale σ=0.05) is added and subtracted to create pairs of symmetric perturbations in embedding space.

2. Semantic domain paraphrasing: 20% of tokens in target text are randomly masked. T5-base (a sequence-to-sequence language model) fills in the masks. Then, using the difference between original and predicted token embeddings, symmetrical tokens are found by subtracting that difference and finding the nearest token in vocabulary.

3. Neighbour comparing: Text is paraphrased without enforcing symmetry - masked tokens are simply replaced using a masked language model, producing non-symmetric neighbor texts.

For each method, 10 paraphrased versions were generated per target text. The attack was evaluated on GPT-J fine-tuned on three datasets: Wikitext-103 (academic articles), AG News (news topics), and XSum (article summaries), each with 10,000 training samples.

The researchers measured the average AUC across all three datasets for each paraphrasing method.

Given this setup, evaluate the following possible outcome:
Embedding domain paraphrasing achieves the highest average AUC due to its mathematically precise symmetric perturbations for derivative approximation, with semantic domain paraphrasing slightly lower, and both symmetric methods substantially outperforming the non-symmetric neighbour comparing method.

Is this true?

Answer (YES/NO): NO